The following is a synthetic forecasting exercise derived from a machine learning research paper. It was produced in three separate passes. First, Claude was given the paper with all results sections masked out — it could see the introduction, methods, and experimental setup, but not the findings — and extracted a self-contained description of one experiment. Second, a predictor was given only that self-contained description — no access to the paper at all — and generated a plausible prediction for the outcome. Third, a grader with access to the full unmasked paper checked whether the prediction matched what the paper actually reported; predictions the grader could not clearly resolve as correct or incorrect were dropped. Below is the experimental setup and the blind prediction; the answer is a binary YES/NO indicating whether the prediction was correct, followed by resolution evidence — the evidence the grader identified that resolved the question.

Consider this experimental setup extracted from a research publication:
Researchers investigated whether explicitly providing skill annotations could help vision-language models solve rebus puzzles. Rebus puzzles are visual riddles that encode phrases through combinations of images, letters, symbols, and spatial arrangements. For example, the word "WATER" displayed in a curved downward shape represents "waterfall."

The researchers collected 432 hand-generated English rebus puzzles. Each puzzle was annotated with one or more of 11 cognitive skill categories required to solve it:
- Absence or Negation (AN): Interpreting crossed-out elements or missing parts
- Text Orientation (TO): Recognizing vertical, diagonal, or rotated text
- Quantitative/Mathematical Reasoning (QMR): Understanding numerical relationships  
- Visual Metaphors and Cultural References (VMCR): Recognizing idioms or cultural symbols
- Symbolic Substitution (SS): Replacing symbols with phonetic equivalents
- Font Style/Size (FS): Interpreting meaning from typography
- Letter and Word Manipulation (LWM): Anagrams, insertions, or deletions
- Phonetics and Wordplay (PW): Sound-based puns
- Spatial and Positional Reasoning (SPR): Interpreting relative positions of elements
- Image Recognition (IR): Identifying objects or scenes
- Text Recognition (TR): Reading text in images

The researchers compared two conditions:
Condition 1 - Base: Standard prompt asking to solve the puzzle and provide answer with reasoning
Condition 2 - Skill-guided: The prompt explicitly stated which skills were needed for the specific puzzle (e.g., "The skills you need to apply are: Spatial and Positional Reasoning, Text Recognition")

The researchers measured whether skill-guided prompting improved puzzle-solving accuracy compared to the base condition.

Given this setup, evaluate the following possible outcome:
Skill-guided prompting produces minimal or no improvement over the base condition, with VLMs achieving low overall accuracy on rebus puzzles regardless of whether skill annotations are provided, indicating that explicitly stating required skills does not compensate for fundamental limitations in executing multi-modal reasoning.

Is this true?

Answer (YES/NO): YES